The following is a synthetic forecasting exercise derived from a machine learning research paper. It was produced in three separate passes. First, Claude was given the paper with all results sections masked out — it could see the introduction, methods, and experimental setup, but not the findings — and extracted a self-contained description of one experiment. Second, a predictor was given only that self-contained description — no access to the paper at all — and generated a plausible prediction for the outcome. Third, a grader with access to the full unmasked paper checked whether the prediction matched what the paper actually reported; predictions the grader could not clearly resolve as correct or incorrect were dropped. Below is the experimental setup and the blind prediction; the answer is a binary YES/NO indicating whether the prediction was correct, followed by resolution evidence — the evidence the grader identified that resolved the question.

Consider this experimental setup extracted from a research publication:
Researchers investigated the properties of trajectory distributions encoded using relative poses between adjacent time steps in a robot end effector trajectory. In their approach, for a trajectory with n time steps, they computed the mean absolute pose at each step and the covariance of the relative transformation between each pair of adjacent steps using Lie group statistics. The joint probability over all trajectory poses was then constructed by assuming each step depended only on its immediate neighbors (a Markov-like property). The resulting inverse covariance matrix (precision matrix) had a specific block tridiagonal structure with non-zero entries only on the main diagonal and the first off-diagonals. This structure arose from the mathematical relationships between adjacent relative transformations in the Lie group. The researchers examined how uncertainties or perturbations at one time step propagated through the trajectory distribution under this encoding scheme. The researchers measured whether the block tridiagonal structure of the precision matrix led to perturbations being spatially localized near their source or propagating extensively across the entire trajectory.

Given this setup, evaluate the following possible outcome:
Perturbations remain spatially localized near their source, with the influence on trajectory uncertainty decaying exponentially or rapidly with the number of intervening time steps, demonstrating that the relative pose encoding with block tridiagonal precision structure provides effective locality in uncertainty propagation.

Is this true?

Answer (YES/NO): NO